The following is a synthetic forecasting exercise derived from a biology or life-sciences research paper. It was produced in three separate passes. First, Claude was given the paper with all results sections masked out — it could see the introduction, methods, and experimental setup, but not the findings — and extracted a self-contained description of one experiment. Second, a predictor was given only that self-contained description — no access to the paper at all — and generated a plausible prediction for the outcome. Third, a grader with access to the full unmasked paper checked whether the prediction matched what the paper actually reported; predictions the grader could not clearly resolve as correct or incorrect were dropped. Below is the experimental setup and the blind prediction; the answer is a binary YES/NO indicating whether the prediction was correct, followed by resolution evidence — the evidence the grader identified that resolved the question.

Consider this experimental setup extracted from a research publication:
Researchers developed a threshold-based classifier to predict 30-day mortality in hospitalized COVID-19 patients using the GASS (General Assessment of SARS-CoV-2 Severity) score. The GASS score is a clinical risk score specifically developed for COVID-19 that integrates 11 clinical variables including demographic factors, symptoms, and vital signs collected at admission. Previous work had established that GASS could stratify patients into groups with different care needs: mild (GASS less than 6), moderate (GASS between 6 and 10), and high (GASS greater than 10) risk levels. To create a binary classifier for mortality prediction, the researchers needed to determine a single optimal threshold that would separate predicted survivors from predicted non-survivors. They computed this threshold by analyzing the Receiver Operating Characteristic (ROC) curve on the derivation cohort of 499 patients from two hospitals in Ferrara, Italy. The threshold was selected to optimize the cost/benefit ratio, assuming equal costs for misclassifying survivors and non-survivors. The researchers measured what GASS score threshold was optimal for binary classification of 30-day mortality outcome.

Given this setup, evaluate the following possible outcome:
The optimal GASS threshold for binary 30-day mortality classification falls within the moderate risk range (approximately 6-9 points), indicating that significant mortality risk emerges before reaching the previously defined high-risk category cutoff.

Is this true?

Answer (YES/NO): NO